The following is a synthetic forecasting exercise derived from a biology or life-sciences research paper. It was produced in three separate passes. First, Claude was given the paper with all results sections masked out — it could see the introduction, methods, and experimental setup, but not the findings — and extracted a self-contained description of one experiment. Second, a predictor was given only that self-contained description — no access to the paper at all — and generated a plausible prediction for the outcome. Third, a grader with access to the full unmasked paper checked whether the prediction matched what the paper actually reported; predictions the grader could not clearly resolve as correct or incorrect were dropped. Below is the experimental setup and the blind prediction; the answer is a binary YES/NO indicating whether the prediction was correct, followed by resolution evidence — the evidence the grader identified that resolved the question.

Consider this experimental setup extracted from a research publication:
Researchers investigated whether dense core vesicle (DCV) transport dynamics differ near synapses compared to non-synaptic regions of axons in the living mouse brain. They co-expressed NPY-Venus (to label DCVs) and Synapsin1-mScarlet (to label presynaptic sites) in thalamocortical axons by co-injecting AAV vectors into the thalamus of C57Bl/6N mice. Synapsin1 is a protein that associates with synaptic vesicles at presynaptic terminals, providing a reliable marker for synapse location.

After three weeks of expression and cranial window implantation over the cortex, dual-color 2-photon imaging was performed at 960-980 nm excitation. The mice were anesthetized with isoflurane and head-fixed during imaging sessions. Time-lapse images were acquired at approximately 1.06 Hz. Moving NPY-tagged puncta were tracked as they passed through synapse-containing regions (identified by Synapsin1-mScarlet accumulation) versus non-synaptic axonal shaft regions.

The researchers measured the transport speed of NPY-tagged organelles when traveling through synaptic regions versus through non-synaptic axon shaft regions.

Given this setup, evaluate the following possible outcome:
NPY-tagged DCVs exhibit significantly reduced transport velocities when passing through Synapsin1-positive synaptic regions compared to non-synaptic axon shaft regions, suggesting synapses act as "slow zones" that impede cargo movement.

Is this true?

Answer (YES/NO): YES